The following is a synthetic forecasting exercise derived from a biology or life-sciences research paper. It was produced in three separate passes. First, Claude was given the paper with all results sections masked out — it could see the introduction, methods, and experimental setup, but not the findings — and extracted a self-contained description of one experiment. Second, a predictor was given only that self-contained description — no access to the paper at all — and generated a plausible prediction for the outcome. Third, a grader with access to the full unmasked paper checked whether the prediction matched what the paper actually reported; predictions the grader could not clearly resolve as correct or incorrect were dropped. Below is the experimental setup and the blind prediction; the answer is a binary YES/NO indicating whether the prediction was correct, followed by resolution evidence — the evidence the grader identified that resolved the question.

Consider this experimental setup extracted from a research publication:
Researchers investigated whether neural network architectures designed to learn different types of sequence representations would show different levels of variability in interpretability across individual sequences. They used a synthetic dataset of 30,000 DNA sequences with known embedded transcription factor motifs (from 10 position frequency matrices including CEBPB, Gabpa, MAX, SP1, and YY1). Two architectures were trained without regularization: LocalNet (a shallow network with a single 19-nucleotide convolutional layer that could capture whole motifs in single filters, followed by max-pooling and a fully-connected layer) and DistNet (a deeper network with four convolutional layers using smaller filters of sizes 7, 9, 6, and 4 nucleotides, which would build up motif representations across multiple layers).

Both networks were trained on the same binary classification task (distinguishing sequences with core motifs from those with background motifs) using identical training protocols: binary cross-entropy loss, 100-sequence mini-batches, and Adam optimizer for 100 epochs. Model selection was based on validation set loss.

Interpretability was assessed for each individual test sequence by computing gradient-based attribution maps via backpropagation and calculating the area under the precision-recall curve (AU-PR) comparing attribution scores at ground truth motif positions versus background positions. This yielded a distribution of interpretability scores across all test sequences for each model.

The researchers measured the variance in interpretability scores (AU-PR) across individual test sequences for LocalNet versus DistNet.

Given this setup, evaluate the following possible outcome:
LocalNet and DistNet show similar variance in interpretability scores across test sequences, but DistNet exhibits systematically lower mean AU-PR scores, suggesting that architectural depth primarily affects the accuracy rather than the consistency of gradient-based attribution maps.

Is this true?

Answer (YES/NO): YES